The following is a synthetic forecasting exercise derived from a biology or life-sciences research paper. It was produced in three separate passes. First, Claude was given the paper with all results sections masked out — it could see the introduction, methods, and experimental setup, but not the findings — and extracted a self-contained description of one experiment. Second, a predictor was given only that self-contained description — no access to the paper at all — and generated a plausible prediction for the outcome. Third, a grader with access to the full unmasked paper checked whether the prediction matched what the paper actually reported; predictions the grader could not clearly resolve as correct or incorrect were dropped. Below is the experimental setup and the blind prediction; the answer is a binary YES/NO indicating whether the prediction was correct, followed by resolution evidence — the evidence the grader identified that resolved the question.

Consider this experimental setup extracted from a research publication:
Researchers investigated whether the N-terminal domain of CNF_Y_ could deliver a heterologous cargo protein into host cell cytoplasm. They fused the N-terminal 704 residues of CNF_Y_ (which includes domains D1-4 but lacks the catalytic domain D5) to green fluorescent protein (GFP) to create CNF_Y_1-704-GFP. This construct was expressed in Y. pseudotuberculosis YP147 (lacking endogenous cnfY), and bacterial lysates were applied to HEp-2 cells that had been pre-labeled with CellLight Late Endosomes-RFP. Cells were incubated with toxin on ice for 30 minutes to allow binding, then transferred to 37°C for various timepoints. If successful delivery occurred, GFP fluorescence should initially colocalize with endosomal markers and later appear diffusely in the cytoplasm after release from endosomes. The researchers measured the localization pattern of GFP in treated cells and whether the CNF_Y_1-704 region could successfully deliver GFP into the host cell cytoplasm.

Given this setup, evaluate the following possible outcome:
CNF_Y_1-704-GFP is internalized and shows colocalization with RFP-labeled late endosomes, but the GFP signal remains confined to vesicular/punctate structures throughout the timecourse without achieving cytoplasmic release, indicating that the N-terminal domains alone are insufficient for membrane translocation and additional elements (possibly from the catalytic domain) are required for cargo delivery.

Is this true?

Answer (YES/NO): NO